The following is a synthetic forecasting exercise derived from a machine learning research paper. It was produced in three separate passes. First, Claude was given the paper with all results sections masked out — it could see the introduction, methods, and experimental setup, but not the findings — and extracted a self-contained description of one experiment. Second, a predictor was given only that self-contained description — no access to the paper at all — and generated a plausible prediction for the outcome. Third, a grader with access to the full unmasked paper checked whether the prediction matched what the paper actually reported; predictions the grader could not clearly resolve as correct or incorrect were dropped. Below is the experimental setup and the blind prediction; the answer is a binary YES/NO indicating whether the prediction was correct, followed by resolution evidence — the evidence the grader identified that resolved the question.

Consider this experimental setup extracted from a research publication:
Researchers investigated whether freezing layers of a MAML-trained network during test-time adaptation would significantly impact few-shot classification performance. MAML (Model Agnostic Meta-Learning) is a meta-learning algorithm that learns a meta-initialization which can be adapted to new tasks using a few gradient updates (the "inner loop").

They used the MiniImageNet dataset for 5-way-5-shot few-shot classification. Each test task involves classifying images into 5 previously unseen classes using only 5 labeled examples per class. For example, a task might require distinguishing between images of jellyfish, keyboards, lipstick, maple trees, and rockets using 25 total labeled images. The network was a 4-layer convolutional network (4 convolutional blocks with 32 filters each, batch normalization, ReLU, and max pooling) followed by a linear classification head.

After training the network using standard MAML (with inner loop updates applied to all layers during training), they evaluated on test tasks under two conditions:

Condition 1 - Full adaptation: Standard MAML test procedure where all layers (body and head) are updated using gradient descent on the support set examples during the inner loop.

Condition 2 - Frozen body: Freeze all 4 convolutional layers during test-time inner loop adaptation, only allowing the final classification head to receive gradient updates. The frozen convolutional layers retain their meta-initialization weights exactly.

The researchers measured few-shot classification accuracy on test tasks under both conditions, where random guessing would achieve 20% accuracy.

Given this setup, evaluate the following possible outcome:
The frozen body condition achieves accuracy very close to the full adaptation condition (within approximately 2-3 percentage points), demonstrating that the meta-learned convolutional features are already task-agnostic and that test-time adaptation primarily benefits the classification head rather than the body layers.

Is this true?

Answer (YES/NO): YES